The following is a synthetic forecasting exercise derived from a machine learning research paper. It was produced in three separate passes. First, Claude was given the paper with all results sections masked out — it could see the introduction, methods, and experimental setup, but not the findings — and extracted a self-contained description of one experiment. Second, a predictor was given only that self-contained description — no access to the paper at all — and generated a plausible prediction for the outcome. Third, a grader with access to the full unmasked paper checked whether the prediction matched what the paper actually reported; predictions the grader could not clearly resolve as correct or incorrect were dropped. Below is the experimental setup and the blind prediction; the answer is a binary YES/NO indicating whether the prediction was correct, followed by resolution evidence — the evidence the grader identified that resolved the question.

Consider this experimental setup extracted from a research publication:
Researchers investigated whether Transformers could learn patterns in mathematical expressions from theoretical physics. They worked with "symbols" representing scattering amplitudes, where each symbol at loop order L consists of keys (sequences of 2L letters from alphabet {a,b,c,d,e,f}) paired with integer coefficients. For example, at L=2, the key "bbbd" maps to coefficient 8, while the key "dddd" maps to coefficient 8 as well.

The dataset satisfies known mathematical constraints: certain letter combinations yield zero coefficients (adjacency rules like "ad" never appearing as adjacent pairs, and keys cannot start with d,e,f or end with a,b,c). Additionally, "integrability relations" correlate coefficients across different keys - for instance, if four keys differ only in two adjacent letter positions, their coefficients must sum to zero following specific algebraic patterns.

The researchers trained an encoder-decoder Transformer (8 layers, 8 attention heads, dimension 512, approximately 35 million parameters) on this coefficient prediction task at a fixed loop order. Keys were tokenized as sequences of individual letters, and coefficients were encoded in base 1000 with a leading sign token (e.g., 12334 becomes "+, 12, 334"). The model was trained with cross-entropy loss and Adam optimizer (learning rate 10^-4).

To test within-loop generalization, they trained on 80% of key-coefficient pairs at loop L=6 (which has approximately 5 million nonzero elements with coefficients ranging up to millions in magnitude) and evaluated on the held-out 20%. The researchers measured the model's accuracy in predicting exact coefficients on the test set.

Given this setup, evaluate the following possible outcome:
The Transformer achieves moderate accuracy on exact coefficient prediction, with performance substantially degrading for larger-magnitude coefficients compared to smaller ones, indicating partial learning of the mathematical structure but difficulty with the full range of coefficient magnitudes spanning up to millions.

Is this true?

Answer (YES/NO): NO